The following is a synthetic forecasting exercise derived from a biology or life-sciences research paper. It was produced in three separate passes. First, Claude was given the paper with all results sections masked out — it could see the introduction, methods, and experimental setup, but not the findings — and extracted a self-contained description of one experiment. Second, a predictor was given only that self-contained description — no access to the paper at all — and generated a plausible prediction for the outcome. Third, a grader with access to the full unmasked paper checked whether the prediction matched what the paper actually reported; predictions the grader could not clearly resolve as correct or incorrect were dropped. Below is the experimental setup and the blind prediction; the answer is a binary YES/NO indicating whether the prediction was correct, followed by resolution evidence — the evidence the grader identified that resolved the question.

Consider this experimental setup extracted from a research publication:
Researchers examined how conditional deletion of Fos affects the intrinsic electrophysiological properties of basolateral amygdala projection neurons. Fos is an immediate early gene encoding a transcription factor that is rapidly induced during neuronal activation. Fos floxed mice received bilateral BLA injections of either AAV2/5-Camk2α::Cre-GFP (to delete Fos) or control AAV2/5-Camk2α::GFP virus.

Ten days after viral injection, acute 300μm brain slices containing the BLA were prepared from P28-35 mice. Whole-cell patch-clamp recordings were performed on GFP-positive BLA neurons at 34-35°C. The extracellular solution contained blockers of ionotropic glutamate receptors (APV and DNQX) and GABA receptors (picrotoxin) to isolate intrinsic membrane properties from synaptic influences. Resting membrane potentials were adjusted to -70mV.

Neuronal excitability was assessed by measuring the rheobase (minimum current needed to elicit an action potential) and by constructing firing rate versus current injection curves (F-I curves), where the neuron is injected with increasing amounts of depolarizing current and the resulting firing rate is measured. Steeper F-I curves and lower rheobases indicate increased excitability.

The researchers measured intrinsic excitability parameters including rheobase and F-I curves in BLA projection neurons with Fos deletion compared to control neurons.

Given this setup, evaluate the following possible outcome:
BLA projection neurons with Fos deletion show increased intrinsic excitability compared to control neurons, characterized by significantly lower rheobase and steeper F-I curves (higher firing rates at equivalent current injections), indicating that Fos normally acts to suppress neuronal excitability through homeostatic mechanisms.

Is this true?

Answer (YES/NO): NO